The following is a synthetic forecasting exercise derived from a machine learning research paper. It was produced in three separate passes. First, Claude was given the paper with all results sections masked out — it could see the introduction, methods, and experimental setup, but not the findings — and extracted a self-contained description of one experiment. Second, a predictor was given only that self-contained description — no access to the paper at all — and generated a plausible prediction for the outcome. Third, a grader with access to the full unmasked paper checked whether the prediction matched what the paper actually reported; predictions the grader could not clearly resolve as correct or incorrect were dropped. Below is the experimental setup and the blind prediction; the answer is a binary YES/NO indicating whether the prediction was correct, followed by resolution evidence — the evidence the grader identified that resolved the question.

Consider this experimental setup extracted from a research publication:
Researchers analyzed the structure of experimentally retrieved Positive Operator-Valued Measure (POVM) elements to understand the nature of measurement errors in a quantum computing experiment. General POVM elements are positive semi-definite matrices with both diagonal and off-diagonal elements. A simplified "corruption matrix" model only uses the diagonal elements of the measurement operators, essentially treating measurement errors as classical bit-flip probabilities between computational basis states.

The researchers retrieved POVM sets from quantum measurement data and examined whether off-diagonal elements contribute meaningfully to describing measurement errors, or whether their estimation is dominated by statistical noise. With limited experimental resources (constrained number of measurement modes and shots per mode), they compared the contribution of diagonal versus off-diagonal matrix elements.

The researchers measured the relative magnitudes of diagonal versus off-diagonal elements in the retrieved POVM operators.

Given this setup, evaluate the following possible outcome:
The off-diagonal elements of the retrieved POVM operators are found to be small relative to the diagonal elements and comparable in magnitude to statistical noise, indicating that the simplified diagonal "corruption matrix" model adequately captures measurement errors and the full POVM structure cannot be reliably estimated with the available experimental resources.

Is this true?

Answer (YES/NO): YES